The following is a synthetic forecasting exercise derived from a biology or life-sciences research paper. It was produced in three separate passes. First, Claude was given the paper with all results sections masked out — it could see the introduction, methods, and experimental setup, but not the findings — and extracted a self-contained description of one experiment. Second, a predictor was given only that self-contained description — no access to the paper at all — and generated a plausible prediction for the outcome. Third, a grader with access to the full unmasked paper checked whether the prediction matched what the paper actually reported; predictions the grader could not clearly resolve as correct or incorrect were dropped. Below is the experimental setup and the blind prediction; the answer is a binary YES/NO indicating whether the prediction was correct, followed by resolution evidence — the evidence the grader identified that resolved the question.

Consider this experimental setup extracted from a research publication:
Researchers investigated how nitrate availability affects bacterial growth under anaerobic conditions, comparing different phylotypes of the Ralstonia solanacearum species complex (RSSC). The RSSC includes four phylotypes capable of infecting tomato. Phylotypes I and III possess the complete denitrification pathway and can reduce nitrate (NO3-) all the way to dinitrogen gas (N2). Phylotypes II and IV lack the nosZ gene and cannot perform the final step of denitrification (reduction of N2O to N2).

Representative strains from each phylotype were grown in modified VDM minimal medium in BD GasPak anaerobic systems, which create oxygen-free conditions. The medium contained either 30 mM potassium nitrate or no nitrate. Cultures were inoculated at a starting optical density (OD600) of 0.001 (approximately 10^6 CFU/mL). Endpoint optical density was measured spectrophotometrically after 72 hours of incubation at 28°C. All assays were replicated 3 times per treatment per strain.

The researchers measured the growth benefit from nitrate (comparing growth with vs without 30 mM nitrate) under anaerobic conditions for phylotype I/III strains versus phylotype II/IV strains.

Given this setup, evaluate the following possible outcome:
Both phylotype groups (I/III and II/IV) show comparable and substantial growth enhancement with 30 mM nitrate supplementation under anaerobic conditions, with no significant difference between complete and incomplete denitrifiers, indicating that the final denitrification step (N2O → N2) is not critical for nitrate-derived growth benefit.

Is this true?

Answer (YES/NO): NO